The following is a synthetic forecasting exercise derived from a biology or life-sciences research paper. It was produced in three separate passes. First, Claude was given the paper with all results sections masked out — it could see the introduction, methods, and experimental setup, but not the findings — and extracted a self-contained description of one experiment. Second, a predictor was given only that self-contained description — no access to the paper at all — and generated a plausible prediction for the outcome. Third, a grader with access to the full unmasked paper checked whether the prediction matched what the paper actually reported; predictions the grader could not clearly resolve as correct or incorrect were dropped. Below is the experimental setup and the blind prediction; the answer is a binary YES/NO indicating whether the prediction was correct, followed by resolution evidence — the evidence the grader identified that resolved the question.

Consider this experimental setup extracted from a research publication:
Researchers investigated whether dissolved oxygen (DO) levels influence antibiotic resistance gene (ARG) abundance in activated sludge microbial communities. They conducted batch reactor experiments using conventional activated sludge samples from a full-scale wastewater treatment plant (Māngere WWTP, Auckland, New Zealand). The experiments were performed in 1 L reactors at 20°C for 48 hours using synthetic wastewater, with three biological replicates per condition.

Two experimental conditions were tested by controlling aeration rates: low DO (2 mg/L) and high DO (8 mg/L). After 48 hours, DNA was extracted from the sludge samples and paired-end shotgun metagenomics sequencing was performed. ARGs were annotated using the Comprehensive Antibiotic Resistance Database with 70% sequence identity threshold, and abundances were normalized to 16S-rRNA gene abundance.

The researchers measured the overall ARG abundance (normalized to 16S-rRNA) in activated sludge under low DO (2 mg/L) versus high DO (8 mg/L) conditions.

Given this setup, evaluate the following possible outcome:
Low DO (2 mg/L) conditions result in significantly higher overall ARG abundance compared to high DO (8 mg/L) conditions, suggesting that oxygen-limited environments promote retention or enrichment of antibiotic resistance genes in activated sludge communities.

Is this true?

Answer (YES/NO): NO